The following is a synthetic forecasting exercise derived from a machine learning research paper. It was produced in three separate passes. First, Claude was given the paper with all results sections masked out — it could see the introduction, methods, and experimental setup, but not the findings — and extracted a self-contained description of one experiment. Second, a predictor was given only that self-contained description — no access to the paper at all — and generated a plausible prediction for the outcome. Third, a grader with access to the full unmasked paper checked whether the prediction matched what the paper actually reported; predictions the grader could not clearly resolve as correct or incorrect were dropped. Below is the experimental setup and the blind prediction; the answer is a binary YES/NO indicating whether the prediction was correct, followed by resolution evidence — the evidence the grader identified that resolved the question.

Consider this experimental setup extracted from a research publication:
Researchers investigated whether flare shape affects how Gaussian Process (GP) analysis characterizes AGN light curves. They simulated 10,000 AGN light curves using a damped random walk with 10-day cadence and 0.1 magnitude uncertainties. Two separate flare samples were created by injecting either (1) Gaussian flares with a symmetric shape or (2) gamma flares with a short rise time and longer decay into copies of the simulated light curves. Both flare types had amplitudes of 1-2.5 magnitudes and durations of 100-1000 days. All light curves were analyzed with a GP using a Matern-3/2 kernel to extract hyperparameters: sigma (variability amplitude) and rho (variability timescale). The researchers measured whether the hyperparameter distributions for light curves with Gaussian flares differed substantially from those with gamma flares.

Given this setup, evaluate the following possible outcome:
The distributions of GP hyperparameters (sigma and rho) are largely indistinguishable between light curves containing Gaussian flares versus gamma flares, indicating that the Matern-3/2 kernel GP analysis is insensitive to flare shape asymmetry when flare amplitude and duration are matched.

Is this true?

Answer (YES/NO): YES